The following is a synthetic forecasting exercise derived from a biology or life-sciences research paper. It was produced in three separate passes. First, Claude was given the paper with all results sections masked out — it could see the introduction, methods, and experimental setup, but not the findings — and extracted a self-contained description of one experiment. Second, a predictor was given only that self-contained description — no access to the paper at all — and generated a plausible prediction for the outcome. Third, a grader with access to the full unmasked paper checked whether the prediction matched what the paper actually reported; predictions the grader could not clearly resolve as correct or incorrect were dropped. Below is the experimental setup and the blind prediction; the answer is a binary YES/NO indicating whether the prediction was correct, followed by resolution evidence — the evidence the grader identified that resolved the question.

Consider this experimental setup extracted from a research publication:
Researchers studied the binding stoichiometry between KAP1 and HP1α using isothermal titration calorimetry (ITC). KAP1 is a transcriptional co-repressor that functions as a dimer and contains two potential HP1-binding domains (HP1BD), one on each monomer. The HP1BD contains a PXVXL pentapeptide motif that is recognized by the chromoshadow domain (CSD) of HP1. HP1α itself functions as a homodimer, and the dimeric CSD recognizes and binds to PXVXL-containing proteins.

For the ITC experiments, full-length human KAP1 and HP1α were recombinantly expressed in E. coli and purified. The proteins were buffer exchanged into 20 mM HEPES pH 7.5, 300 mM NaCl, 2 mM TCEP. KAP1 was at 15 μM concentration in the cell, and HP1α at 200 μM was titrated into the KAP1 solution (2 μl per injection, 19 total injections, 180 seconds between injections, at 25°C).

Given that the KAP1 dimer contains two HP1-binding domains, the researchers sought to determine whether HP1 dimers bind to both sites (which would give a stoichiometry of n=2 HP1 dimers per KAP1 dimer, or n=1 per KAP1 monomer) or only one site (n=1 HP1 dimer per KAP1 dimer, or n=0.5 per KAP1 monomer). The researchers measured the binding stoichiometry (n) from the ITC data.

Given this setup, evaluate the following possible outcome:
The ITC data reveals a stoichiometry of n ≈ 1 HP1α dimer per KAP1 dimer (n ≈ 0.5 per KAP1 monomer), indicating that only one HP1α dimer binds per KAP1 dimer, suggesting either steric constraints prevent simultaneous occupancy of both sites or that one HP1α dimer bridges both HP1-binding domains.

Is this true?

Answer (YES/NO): YES